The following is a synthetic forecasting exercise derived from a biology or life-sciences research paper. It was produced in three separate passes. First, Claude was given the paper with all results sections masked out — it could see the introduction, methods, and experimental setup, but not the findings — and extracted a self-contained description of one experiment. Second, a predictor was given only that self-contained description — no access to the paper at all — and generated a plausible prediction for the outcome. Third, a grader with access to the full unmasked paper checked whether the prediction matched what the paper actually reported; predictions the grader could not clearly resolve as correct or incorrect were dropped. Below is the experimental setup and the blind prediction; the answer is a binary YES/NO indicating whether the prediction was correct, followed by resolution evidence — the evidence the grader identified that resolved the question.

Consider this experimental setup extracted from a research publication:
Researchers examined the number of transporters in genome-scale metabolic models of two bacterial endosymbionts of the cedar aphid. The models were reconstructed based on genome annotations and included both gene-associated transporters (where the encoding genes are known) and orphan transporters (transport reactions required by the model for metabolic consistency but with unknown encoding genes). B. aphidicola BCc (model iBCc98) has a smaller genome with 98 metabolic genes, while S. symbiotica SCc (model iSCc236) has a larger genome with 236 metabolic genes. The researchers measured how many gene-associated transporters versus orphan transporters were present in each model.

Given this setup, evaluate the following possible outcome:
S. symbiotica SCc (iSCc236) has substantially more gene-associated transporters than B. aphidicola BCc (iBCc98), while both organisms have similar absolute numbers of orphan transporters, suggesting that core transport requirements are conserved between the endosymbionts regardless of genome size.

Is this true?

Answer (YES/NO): NO